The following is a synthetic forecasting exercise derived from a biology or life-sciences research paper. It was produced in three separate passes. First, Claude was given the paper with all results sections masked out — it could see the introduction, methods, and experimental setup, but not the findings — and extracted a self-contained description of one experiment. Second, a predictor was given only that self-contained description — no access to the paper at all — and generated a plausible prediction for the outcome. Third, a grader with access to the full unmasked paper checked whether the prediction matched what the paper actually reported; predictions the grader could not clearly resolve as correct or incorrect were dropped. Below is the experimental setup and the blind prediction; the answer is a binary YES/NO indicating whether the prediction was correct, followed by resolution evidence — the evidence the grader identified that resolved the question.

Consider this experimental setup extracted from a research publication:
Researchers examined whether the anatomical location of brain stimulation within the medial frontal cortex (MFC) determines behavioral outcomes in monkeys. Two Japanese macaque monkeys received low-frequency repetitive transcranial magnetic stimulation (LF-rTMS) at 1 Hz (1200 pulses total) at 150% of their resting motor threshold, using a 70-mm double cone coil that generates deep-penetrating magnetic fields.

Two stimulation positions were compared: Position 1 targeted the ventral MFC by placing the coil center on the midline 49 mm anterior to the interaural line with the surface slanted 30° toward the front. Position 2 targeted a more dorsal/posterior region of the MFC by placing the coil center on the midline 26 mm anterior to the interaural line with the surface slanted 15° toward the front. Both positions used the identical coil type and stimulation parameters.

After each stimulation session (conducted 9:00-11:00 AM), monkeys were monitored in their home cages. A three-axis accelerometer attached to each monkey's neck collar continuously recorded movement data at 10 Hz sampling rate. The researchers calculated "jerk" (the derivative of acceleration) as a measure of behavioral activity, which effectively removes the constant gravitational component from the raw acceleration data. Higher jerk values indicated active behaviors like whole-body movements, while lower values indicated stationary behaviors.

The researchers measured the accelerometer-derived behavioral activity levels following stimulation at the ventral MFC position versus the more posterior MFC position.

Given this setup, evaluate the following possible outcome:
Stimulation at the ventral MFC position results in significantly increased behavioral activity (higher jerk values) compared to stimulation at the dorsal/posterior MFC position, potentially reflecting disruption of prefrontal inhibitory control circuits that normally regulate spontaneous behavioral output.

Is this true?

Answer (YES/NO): NO